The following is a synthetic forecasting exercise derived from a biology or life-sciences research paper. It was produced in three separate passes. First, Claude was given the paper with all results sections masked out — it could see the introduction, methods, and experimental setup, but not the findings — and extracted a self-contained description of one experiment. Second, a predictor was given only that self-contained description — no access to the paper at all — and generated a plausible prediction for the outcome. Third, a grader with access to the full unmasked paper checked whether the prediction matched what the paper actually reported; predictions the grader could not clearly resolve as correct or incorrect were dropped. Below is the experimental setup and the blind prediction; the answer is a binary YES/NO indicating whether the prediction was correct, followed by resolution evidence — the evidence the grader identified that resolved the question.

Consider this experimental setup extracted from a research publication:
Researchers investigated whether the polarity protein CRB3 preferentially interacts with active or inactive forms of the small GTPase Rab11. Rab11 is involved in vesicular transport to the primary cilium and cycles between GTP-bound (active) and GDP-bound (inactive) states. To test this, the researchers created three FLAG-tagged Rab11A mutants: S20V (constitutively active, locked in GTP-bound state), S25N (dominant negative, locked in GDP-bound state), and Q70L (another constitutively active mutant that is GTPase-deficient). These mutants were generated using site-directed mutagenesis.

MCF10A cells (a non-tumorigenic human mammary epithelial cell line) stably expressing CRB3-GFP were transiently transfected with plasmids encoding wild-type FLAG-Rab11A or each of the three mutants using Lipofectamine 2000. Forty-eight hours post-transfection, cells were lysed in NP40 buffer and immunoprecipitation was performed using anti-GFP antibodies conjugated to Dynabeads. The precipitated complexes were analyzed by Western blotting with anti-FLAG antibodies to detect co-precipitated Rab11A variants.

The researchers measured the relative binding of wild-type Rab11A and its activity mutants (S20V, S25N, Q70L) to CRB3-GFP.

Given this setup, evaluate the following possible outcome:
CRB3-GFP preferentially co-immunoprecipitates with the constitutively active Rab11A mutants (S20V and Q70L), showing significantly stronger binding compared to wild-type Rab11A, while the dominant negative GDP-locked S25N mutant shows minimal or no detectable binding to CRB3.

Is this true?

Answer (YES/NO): NO